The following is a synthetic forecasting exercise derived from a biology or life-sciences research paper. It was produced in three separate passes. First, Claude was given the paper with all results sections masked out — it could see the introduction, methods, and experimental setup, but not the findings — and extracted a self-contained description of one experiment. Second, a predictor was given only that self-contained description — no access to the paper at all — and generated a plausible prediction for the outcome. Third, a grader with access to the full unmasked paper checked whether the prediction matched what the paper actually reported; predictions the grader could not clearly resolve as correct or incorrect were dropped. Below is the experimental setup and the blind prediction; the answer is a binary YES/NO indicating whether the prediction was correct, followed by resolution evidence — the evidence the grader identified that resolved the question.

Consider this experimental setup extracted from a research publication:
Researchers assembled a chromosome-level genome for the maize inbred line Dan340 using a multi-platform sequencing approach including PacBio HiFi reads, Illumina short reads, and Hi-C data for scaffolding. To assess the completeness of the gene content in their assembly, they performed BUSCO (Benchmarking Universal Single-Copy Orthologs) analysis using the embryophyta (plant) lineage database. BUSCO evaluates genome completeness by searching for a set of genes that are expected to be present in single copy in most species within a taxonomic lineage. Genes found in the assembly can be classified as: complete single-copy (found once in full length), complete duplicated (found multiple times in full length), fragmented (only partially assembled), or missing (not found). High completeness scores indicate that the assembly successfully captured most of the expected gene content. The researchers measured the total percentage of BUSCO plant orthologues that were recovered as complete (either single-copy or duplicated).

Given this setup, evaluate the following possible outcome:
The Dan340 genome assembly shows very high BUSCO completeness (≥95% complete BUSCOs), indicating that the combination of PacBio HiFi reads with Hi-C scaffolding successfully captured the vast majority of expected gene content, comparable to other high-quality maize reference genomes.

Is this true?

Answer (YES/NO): YES